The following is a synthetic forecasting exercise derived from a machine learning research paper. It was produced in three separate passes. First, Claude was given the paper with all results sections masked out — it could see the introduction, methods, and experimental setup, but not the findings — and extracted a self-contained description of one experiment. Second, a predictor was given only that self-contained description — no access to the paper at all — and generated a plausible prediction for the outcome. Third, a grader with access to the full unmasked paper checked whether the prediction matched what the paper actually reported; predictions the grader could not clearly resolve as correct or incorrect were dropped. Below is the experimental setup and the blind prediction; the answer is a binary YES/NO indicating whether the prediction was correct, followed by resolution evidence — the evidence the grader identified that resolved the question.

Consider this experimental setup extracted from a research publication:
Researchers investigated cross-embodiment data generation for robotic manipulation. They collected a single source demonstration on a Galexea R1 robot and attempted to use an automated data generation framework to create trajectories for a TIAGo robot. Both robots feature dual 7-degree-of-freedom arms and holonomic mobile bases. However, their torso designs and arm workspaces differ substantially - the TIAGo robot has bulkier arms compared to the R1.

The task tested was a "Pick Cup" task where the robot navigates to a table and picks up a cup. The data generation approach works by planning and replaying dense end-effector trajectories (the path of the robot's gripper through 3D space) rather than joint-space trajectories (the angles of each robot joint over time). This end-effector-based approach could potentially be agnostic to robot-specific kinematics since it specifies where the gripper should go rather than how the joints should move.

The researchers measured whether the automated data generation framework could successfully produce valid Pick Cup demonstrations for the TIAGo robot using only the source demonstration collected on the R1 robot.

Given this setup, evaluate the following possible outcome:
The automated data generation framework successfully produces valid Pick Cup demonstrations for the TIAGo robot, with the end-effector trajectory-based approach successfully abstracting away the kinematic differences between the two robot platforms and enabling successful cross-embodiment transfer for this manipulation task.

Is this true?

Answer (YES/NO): YES